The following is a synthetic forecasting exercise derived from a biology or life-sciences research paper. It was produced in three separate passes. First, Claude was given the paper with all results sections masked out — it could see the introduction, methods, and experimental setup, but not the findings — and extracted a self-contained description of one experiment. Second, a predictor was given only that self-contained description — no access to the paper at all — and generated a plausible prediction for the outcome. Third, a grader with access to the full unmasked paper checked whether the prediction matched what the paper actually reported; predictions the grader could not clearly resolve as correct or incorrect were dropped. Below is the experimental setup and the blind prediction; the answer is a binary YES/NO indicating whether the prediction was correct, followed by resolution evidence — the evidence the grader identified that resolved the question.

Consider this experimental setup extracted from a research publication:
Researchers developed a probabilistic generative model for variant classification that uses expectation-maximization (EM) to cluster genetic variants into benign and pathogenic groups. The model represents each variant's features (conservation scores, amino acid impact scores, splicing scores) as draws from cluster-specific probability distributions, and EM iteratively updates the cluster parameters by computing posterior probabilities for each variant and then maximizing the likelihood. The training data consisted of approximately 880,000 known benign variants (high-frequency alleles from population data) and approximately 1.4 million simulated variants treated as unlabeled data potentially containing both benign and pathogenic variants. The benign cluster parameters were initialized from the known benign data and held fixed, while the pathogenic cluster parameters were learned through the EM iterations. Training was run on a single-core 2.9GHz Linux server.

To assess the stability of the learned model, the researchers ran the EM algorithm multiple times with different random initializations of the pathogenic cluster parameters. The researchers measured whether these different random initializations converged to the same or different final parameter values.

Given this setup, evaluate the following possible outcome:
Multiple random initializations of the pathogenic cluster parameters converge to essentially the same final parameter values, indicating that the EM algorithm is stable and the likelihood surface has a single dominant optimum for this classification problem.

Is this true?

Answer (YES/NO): YES